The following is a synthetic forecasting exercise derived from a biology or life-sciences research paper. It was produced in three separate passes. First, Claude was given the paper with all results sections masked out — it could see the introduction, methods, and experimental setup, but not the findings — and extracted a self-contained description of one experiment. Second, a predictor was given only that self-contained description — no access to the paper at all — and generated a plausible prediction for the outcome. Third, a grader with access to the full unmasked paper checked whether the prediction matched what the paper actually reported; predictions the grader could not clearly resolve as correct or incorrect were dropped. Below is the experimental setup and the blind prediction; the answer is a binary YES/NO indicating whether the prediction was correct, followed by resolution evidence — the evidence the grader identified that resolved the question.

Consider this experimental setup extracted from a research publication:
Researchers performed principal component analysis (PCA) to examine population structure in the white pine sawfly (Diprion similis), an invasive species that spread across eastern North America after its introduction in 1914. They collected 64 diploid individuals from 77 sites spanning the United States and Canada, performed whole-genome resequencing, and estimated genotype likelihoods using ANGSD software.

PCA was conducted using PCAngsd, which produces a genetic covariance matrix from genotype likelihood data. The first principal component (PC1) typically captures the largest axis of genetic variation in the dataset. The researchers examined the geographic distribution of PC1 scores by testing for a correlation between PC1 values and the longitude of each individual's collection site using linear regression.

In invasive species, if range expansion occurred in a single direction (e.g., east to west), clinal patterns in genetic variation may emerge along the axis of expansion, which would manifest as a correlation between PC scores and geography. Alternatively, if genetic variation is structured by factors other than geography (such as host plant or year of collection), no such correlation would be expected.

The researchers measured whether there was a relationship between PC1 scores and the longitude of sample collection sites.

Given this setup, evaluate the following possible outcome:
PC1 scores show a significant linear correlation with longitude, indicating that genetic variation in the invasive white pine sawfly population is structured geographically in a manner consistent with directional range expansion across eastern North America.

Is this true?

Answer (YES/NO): YES